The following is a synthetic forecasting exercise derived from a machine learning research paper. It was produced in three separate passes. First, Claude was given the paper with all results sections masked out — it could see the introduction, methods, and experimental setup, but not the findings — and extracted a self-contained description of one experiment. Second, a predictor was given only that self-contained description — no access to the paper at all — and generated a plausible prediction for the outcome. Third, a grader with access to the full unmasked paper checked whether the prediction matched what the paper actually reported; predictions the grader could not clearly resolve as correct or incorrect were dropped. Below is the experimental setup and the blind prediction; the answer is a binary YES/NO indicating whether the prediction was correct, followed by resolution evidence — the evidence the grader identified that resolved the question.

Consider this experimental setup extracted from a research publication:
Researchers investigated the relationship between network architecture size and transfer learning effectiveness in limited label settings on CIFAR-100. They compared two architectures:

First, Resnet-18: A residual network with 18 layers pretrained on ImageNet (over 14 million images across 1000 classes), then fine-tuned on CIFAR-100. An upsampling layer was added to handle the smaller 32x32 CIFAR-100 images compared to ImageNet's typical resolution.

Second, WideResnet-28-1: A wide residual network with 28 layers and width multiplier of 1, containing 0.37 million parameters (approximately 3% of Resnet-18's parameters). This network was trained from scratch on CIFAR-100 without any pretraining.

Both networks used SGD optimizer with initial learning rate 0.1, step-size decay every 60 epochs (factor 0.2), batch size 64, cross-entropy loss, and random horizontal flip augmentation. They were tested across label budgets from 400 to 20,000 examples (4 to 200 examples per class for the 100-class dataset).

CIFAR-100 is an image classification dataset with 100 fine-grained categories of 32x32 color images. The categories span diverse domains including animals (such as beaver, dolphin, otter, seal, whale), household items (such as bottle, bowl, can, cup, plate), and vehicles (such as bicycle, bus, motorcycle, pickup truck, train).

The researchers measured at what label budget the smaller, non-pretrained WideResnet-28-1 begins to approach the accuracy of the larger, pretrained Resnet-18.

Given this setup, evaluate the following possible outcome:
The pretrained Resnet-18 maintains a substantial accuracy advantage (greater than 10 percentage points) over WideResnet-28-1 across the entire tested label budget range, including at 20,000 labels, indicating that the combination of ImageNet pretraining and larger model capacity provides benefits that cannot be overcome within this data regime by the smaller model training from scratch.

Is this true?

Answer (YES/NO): NO